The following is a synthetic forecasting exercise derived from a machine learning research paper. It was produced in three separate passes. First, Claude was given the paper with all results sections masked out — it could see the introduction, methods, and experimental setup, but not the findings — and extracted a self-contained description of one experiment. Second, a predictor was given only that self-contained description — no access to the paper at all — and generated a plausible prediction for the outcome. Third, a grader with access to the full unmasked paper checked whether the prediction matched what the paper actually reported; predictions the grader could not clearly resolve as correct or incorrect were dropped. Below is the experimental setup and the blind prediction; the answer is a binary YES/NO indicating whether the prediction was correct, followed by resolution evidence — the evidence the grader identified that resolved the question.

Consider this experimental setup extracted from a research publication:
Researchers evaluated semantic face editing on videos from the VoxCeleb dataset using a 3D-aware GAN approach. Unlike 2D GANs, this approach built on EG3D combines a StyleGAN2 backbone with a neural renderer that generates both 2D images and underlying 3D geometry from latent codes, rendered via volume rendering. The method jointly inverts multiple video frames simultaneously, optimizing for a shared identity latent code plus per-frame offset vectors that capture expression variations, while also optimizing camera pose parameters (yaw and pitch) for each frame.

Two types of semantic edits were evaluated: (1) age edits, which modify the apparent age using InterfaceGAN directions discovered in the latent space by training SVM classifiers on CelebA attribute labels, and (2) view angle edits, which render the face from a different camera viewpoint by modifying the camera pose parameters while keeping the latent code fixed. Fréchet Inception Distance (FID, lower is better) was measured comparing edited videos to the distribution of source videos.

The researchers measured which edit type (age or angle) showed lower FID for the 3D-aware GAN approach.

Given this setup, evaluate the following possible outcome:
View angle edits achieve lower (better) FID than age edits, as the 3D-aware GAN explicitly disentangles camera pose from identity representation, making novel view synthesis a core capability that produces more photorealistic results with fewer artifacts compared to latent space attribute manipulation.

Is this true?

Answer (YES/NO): YES